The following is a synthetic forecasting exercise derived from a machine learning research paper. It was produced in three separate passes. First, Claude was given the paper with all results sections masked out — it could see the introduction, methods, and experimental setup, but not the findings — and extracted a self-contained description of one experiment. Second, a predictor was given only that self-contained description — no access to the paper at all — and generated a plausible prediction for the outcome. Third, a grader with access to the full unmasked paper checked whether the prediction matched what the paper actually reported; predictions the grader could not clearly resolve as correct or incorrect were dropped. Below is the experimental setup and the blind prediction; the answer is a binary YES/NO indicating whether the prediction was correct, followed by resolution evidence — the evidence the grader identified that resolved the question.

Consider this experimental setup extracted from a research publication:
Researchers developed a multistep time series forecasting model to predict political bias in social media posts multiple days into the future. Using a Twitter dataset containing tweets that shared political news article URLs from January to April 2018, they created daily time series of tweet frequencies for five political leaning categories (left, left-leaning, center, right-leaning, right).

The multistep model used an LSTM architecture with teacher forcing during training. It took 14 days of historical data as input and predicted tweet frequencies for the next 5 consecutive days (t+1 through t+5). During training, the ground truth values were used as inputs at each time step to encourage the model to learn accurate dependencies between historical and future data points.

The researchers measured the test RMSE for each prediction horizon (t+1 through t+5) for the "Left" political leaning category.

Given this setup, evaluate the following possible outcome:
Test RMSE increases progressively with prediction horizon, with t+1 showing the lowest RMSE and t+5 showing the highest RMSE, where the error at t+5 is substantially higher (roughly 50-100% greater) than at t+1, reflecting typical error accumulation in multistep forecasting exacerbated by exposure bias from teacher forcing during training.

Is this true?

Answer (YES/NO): NO